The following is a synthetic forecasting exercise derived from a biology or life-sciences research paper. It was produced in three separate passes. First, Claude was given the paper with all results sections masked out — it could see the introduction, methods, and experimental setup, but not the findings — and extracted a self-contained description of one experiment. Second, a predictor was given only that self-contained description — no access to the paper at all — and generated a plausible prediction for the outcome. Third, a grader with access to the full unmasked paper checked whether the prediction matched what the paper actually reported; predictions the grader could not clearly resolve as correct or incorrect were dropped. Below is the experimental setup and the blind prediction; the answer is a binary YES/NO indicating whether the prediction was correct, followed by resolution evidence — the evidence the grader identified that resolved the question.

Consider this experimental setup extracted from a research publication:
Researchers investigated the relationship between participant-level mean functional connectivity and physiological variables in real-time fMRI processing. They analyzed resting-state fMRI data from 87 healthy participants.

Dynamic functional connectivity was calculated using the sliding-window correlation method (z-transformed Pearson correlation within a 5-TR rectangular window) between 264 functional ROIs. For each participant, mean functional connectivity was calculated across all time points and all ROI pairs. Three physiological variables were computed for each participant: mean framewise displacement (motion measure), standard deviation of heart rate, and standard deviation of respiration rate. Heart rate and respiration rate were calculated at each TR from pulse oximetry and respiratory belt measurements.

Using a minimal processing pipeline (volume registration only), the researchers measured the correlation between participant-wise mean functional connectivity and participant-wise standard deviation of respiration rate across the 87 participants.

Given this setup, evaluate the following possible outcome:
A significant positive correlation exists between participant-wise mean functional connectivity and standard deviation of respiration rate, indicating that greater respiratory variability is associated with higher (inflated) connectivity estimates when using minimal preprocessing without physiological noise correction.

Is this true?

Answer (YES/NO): YES